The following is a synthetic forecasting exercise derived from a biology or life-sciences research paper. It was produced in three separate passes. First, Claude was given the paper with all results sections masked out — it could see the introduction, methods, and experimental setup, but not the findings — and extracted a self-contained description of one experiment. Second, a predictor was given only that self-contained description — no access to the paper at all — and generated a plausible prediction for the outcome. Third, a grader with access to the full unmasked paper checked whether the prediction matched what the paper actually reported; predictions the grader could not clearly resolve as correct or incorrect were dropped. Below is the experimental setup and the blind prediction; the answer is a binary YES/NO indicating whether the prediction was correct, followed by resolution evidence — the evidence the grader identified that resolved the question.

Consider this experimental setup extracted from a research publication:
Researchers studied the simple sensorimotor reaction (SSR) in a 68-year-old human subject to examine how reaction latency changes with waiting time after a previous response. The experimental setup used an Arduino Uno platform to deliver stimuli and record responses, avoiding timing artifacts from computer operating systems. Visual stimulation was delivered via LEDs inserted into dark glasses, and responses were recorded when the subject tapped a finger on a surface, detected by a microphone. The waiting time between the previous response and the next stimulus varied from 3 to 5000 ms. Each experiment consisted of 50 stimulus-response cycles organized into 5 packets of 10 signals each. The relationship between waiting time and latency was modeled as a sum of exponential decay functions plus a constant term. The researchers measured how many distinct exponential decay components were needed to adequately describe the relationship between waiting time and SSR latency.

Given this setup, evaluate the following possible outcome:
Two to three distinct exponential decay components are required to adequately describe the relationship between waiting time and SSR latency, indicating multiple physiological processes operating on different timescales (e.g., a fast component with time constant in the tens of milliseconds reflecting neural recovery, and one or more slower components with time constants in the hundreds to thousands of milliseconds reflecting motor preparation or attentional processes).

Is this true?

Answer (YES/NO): YES